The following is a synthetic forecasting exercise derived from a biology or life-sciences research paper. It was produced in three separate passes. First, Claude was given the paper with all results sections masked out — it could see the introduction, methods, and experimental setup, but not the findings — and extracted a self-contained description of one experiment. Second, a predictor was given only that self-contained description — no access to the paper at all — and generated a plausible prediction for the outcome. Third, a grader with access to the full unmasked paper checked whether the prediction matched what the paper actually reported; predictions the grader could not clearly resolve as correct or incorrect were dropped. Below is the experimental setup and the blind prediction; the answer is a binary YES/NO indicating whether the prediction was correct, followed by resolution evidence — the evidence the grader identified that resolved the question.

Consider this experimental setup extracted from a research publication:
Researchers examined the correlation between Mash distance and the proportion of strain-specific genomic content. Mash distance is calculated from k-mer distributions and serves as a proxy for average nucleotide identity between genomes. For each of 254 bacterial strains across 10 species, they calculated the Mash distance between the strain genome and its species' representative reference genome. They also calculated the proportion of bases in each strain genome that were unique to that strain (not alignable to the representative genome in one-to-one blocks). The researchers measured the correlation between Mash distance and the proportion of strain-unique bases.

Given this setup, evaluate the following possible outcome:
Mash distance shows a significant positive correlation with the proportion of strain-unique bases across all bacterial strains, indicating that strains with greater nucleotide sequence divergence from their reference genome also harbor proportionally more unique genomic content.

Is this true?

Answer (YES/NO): YES